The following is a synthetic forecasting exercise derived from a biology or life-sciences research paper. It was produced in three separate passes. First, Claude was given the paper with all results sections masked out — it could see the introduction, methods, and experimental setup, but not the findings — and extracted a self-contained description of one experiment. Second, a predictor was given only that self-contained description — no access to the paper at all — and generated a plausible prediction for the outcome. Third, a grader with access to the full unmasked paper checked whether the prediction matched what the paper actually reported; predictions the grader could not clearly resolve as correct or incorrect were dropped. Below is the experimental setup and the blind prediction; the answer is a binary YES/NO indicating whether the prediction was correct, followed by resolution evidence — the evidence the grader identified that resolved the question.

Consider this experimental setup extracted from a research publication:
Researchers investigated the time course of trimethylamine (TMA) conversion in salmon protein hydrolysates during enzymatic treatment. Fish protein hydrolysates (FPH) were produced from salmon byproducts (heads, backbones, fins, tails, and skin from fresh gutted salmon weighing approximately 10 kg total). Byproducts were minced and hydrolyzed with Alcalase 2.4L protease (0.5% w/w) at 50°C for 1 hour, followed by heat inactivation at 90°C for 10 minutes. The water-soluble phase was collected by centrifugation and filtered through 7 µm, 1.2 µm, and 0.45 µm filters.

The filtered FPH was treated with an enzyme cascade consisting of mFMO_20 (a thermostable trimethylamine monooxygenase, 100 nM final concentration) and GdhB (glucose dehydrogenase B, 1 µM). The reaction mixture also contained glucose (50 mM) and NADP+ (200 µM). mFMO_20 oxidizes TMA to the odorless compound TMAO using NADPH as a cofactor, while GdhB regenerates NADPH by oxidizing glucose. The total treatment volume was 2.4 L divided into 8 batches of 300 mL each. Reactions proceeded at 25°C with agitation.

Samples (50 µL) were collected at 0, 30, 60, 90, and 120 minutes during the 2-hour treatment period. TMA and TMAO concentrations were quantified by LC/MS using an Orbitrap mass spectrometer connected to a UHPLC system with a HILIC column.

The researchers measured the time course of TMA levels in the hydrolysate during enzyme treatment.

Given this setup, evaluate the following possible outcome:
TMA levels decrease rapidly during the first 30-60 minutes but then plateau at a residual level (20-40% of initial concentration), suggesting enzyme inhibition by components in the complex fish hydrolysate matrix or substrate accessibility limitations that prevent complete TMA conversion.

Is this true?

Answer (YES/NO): NO